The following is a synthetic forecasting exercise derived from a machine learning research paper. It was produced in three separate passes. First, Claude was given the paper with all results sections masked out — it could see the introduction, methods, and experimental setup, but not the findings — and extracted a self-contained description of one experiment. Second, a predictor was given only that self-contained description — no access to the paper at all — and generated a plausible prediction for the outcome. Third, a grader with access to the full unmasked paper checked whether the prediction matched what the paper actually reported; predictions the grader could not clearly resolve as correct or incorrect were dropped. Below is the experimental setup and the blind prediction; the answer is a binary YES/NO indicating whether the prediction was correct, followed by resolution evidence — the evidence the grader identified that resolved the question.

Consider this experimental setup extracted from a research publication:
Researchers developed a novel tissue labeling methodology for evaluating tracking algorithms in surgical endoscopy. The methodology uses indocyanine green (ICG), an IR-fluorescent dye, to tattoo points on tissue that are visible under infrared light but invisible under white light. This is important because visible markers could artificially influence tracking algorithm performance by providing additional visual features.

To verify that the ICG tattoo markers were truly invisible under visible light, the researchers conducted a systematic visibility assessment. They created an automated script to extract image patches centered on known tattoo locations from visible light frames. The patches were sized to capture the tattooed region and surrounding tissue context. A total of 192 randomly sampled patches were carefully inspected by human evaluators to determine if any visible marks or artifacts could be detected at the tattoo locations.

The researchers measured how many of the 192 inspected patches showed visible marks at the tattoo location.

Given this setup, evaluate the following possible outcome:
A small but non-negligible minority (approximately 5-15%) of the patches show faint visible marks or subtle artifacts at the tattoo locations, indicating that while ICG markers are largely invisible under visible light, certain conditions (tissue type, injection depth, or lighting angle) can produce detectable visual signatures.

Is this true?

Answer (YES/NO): NO